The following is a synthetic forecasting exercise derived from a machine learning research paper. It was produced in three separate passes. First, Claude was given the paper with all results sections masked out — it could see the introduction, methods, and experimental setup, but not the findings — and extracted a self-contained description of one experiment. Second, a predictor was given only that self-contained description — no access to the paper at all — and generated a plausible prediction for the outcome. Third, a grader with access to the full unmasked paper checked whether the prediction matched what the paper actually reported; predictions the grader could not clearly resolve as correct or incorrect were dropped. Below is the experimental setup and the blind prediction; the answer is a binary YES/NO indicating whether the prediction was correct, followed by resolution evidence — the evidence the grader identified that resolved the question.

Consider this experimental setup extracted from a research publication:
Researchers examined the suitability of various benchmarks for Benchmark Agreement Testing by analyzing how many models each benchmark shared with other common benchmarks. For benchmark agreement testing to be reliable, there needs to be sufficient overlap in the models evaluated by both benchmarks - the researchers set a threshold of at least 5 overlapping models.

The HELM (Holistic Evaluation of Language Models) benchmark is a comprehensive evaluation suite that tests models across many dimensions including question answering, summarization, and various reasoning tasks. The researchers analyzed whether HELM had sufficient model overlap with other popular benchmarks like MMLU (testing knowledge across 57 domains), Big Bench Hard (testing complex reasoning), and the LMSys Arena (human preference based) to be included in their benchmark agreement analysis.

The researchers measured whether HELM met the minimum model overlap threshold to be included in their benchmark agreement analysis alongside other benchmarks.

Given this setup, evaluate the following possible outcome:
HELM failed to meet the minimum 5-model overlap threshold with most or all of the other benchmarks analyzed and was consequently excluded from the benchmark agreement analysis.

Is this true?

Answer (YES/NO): YES